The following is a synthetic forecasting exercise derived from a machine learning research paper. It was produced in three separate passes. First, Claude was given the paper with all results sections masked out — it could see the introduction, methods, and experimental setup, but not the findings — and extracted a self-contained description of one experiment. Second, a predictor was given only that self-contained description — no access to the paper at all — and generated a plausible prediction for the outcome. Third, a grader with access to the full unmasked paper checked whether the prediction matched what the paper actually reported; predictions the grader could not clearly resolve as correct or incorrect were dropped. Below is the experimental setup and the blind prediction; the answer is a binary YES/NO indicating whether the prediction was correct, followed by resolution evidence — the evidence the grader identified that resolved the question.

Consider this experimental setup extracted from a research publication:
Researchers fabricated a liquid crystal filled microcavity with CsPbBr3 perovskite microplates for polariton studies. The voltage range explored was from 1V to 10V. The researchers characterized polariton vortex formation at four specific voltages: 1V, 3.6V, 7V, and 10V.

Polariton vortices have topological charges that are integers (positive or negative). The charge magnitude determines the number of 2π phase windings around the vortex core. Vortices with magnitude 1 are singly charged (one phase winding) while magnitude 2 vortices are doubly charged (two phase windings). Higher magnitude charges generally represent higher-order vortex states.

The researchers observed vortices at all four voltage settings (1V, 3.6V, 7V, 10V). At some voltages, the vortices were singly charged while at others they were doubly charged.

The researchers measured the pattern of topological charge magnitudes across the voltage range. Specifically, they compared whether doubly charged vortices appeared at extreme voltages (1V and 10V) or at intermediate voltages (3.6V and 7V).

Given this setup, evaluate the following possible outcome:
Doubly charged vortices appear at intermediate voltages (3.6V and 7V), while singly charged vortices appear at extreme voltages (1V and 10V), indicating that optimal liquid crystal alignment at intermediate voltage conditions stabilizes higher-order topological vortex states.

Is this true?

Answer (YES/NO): YES